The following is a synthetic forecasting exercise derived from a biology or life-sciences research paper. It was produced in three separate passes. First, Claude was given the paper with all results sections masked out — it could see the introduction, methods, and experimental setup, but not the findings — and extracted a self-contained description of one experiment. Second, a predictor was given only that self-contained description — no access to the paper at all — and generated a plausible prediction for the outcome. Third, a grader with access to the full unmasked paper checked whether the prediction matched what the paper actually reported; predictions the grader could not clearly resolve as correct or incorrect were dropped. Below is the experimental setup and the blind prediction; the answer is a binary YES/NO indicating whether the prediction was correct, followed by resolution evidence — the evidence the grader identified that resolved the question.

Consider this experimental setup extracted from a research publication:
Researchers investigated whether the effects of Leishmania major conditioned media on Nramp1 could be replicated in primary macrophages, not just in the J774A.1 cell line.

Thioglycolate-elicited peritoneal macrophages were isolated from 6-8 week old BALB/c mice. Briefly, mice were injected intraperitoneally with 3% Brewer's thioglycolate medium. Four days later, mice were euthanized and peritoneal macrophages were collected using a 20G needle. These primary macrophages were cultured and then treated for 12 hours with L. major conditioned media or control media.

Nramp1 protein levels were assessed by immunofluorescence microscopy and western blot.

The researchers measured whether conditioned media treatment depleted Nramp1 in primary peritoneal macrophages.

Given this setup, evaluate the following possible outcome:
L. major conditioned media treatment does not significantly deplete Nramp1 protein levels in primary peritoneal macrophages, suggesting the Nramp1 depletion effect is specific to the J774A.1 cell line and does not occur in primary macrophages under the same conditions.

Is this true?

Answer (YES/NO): NO